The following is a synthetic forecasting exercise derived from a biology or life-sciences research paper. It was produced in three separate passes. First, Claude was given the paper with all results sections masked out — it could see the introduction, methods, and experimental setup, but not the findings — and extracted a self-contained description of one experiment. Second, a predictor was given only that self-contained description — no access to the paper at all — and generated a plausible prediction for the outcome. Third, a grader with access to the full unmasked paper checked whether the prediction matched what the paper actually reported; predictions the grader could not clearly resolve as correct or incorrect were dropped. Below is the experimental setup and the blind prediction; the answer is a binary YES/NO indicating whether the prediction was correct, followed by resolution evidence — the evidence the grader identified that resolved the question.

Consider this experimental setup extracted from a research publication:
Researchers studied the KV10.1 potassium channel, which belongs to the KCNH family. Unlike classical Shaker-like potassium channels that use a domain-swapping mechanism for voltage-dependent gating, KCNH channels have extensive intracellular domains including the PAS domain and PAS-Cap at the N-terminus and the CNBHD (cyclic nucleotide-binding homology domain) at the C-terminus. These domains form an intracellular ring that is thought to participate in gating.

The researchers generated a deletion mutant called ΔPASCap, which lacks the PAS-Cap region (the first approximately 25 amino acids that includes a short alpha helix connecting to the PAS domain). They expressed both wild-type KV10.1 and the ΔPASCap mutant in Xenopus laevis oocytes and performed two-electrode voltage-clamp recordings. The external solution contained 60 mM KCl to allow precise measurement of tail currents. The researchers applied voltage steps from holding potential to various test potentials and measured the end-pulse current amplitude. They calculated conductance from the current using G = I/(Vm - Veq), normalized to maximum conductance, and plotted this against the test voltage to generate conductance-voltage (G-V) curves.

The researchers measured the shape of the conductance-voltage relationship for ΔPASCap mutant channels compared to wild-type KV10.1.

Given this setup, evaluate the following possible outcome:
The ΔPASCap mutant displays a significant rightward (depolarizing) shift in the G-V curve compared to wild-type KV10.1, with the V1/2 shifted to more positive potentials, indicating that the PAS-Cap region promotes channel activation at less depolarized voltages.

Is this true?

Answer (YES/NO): NO